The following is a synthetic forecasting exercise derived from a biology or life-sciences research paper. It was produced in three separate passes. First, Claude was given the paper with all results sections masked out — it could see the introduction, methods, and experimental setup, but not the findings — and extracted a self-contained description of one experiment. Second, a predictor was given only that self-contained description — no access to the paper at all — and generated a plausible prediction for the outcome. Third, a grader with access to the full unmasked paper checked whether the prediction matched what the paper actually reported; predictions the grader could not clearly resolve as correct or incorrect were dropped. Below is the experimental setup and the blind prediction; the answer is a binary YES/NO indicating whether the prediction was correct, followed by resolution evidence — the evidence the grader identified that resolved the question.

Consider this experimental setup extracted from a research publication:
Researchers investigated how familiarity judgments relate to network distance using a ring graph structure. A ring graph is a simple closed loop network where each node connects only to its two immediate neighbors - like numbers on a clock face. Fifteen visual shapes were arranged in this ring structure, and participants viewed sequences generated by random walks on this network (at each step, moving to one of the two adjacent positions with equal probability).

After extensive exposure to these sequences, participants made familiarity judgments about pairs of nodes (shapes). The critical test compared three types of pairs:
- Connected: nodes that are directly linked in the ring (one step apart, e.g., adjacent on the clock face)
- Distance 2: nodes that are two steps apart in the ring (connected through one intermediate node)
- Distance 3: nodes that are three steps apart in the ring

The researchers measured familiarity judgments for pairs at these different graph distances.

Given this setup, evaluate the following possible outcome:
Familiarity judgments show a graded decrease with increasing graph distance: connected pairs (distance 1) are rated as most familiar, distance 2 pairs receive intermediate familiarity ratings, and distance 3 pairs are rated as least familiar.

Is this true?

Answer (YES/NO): YES